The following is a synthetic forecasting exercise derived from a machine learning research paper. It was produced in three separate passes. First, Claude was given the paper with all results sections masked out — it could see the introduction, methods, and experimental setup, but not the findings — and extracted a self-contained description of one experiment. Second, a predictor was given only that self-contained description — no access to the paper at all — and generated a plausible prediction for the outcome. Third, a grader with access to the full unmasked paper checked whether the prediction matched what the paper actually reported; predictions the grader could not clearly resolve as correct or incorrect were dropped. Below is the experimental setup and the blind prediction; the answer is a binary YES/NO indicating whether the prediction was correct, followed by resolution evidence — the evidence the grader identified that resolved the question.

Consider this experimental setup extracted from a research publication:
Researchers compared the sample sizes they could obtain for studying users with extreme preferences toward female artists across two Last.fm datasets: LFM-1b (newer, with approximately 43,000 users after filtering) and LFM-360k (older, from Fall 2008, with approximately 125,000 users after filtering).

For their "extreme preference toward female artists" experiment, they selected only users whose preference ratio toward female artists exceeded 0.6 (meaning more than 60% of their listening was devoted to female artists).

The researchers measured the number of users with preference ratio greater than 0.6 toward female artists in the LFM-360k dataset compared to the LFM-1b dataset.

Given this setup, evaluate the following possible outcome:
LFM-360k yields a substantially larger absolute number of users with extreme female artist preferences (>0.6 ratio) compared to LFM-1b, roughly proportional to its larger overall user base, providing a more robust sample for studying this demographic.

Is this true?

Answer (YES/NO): YES